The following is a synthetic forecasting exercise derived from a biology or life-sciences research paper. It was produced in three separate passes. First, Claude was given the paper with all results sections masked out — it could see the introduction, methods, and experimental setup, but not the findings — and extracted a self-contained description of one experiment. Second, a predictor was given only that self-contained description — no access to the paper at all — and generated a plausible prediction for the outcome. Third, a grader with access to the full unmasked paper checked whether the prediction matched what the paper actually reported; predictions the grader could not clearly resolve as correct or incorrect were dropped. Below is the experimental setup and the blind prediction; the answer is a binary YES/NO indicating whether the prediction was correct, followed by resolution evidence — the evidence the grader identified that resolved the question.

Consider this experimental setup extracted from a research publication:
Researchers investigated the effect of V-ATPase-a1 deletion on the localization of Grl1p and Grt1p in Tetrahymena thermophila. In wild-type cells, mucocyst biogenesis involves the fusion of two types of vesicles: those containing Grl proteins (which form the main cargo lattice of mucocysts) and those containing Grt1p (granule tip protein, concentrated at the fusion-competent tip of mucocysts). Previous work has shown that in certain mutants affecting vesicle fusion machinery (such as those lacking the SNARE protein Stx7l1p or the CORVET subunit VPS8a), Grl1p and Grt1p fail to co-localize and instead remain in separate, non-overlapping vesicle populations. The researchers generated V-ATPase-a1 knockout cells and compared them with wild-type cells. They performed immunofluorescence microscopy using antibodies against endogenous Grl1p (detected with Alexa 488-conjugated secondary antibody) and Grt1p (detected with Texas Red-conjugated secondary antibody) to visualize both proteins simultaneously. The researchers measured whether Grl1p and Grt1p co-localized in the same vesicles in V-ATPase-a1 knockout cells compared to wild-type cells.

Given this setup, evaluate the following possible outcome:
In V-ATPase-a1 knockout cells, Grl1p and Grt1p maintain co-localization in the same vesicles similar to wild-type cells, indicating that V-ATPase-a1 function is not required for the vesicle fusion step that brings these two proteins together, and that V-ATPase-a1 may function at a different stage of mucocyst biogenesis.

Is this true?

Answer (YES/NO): NO